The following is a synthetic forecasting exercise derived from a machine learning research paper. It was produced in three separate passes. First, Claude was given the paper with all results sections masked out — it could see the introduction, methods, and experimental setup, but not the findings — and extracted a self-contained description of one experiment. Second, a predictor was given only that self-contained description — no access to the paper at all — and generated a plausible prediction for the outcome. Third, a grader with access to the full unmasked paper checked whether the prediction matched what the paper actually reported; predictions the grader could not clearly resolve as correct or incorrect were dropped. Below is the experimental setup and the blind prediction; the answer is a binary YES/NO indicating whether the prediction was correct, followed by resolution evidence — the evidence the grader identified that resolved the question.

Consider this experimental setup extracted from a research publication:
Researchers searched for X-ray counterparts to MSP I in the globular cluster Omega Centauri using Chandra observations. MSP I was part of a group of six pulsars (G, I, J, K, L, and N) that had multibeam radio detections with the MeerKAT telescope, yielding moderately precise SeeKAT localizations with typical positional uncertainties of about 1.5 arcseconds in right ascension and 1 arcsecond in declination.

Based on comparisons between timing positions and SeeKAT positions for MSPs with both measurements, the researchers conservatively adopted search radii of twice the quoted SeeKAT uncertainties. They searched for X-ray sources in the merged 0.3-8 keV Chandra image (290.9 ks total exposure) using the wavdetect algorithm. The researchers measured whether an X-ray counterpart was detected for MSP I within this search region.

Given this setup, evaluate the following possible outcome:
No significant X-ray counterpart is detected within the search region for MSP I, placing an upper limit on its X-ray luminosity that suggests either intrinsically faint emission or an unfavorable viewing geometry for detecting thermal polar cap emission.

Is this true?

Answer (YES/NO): NO